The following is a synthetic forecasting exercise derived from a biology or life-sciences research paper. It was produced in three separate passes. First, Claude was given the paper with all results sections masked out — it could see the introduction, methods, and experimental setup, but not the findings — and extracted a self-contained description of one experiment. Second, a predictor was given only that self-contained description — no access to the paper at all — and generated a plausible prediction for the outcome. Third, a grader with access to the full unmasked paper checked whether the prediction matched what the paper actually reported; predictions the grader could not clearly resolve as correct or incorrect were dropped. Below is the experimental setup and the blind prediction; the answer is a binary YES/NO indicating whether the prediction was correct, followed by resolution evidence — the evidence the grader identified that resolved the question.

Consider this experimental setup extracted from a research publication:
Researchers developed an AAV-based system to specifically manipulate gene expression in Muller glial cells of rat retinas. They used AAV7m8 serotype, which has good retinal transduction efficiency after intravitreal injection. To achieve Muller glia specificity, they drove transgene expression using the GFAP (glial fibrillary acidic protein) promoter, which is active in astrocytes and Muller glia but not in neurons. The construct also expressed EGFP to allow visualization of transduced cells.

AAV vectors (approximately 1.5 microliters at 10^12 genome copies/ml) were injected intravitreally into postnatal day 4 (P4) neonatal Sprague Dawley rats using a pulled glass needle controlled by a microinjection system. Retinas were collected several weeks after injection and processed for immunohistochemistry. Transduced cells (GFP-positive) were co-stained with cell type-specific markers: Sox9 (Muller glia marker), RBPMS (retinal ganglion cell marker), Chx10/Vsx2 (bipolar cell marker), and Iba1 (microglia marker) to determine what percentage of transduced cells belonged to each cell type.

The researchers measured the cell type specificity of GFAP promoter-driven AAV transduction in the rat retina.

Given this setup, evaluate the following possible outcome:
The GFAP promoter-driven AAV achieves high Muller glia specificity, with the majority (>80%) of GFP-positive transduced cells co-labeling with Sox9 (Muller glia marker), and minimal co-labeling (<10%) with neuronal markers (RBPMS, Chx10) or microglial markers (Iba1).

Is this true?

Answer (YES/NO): YES